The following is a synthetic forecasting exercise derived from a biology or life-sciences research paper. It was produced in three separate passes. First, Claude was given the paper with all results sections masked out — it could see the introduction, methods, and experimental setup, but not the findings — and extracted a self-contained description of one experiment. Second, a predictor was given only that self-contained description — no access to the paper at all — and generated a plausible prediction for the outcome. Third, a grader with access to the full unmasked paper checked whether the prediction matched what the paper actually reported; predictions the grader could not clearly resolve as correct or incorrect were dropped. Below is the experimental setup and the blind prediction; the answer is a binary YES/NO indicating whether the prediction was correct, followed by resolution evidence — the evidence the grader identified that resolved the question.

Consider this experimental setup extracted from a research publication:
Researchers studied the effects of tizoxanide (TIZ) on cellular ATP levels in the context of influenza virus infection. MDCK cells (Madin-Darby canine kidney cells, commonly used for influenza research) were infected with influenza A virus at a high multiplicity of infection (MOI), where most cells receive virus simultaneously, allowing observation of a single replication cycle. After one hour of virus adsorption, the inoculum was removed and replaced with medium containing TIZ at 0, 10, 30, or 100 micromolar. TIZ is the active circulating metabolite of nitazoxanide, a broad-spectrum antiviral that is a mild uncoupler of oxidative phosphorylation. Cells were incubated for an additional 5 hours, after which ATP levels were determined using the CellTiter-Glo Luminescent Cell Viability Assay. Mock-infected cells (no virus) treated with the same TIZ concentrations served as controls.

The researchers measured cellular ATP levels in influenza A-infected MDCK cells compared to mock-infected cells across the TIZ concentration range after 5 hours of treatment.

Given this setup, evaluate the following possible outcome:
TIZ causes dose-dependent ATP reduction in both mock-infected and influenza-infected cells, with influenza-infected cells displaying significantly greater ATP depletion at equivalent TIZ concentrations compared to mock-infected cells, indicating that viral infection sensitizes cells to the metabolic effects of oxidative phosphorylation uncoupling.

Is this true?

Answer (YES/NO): NO